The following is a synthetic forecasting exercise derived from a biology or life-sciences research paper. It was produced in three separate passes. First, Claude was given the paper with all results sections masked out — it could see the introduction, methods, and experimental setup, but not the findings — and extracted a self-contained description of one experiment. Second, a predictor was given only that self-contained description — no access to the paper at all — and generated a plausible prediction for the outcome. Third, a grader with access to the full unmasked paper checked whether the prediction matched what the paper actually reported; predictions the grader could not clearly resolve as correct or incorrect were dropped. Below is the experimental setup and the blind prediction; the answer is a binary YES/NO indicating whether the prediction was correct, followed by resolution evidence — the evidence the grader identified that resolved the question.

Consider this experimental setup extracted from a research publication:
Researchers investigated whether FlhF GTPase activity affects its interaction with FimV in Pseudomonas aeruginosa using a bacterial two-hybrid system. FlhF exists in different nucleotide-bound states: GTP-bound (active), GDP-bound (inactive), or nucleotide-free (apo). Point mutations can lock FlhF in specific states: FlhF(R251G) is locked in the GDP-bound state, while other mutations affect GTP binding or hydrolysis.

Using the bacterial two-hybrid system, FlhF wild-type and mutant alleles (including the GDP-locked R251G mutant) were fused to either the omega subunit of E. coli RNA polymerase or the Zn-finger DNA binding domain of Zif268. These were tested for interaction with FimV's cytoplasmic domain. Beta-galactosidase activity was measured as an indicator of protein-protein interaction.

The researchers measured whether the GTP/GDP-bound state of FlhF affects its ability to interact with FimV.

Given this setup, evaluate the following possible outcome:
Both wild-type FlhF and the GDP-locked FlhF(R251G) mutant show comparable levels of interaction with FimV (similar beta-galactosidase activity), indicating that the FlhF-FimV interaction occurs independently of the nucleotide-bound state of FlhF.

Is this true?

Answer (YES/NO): NO